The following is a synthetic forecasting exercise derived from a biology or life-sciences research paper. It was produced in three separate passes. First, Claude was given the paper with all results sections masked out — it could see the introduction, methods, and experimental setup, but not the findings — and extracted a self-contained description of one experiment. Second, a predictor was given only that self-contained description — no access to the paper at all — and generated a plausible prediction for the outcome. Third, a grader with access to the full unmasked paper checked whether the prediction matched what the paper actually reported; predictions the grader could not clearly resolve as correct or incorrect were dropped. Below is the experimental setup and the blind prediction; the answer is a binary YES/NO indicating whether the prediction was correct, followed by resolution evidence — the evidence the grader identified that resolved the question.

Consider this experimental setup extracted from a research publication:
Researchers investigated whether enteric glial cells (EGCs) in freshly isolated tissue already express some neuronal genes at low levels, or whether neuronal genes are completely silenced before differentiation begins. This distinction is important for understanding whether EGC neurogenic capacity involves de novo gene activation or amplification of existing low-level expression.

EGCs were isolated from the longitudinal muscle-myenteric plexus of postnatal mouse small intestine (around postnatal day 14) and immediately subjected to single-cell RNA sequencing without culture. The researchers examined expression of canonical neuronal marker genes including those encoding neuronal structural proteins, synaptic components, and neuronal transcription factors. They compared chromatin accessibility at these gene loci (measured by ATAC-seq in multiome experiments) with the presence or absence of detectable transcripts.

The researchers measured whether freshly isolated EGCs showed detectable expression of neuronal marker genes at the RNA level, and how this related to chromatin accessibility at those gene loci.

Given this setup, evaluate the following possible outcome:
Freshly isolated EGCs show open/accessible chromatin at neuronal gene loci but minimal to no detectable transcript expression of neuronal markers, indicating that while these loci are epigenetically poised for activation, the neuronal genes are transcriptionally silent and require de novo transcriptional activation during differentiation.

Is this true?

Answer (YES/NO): NO